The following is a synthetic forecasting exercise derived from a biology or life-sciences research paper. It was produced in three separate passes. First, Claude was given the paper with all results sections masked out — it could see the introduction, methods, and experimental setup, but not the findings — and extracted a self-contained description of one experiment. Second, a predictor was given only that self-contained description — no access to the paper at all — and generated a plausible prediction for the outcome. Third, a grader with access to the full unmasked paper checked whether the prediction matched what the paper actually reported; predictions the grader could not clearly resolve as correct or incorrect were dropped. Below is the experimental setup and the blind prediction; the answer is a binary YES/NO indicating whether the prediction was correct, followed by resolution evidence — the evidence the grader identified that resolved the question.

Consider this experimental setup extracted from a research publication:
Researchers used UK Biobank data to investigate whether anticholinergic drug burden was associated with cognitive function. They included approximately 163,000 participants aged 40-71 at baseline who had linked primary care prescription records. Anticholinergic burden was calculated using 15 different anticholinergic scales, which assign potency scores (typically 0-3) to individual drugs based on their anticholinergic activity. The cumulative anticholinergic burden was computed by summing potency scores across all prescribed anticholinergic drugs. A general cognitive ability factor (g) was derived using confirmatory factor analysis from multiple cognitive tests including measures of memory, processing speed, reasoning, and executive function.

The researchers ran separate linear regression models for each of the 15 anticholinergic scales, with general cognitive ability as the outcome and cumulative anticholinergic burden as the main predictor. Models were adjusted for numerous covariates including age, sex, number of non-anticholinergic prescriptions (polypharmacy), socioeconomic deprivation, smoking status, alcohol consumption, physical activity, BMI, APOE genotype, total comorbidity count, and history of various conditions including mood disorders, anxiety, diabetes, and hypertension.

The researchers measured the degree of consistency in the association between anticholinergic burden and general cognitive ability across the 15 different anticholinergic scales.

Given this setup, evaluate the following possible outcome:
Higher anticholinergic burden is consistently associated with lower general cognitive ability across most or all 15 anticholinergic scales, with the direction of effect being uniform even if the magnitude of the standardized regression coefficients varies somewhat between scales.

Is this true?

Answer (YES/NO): YES